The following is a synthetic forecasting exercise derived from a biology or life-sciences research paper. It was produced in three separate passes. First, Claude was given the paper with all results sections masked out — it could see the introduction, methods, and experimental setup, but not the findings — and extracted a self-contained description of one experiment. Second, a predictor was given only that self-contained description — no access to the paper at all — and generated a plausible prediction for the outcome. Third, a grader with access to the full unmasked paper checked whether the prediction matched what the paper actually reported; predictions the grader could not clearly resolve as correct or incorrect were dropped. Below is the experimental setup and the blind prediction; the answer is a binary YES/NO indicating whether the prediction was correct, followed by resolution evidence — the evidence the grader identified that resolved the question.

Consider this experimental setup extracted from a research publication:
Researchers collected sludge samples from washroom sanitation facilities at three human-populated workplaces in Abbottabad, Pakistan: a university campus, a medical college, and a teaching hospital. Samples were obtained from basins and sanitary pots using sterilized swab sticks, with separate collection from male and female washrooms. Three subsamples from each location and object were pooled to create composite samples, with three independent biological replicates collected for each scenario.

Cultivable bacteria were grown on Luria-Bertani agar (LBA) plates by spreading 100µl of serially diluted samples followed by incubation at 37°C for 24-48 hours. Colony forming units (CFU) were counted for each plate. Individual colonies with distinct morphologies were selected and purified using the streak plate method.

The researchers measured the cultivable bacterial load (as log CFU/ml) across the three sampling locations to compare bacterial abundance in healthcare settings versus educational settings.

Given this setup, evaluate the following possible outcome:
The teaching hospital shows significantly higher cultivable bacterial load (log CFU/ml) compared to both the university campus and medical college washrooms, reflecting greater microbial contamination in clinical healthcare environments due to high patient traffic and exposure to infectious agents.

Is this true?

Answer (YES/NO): NO